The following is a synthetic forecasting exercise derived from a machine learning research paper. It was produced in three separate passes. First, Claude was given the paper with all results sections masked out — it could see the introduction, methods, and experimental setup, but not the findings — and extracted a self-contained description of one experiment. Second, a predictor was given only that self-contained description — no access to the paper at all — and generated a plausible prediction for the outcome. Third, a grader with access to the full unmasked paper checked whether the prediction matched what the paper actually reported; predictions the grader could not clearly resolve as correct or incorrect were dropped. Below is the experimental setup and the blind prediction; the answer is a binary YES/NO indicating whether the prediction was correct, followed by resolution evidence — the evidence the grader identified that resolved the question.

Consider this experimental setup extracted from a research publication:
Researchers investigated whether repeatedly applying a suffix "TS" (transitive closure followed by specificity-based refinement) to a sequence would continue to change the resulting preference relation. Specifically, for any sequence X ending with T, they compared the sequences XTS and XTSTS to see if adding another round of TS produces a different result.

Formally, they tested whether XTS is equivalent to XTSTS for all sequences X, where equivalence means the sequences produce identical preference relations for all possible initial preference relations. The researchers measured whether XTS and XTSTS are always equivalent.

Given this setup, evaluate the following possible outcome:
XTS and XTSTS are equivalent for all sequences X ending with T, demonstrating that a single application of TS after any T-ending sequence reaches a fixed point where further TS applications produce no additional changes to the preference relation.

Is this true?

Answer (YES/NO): YES